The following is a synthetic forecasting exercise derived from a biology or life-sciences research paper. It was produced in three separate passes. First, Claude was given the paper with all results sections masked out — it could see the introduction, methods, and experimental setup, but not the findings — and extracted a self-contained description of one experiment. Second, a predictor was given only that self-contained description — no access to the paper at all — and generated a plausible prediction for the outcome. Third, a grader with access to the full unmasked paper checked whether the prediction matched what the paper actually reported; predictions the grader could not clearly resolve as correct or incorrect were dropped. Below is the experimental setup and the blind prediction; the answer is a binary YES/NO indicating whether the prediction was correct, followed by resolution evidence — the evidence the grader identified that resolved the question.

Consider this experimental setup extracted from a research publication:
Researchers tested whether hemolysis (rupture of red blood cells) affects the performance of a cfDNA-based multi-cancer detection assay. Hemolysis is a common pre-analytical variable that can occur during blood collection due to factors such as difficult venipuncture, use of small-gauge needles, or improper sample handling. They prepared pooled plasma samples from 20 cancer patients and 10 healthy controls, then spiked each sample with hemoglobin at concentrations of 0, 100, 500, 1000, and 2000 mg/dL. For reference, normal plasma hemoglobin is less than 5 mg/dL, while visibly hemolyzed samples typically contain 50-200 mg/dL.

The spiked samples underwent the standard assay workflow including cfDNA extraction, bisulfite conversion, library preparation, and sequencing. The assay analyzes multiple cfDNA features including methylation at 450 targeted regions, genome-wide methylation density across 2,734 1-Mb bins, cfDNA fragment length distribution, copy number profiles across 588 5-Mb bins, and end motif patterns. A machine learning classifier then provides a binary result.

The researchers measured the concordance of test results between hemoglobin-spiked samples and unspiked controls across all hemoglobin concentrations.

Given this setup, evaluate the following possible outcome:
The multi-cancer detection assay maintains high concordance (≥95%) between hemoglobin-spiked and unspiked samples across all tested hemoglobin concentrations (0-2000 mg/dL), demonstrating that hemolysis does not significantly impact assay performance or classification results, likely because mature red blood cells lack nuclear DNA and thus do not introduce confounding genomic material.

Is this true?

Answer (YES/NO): NO